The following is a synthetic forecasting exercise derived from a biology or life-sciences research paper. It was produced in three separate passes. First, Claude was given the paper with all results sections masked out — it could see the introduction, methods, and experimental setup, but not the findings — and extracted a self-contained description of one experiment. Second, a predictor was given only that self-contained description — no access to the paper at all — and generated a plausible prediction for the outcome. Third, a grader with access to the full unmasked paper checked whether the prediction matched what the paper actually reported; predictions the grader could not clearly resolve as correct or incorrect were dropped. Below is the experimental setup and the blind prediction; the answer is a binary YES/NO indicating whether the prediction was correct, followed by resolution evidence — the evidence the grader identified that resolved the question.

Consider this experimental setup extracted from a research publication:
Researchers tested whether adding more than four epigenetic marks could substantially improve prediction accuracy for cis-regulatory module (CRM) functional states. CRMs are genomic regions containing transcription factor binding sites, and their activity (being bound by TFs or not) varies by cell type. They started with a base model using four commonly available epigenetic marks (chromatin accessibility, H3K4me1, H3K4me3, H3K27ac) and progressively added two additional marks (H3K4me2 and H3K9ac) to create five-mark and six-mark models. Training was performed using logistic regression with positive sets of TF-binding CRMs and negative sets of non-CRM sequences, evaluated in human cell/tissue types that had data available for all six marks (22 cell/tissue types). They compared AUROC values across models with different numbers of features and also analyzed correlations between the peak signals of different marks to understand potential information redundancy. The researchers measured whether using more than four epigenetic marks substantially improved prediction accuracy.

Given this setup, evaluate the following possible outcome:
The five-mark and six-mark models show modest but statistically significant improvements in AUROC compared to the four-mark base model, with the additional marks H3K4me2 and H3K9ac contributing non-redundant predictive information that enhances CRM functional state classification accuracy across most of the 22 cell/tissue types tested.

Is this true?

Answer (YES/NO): NO